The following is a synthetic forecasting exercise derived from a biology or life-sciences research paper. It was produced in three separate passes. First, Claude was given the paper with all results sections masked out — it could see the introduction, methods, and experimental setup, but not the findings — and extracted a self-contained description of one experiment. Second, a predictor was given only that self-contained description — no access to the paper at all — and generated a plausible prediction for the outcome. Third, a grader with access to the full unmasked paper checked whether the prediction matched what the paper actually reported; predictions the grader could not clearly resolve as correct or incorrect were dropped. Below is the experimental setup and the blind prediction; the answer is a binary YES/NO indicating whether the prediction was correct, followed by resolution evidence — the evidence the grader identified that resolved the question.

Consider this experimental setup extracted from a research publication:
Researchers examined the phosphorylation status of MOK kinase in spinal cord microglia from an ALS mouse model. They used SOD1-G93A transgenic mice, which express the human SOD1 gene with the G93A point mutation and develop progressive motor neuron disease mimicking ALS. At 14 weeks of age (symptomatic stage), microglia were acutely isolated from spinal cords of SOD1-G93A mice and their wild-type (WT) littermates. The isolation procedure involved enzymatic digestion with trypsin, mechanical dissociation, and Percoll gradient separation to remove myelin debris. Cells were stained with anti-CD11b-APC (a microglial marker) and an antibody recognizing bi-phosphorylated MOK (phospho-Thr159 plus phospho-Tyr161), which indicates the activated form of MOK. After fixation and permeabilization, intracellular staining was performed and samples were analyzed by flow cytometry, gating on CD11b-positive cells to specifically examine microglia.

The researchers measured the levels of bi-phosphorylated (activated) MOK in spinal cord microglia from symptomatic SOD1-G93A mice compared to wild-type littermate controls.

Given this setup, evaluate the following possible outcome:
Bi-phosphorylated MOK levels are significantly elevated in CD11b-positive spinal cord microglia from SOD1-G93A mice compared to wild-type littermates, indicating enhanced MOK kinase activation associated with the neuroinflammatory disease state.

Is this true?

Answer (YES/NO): YES